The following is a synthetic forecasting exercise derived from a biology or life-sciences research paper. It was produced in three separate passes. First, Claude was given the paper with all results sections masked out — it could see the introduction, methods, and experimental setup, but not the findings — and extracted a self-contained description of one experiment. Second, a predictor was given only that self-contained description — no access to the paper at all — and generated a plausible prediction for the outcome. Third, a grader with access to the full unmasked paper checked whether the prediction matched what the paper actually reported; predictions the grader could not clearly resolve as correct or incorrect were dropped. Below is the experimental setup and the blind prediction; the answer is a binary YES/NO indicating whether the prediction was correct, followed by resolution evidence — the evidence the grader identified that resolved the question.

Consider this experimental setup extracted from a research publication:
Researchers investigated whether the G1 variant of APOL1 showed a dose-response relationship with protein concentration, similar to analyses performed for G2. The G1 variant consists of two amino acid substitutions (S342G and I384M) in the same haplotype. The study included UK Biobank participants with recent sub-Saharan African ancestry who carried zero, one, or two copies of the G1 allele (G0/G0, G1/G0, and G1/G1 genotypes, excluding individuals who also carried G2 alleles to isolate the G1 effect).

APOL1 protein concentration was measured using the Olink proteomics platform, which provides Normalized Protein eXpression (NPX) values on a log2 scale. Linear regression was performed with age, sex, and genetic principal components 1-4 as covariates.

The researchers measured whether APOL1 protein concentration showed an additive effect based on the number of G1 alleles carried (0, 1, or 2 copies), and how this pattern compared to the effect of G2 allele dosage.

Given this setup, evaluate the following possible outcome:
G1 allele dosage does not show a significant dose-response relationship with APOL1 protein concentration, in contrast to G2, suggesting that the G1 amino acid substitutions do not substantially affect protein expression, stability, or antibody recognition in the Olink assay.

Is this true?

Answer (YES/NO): YES